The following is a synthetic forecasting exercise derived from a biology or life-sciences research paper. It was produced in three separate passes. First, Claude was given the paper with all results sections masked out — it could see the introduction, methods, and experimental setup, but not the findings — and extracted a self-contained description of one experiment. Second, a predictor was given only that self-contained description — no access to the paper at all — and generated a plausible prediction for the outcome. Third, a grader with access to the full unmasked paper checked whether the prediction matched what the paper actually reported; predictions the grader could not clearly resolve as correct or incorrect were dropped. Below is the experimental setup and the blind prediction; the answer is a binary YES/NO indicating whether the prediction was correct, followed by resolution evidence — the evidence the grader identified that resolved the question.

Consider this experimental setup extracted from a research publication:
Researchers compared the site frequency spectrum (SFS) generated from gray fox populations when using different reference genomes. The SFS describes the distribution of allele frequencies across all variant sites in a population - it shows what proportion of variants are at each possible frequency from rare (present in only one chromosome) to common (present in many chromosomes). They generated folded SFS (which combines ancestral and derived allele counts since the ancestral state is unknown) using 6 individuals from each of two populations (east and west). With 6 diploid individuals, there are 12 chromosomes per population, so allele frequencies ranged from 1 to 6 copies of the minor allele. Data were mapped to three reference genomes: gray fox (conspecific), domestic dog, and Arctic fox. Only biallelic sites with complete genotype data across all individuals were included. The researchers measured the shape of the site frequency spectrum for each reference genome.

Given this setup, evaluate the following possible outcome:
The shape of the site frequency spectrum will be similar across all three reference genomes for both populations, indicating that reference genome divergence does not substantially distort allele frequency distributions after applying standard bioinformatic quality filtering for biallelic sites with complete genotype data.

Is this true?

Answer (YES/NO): NO